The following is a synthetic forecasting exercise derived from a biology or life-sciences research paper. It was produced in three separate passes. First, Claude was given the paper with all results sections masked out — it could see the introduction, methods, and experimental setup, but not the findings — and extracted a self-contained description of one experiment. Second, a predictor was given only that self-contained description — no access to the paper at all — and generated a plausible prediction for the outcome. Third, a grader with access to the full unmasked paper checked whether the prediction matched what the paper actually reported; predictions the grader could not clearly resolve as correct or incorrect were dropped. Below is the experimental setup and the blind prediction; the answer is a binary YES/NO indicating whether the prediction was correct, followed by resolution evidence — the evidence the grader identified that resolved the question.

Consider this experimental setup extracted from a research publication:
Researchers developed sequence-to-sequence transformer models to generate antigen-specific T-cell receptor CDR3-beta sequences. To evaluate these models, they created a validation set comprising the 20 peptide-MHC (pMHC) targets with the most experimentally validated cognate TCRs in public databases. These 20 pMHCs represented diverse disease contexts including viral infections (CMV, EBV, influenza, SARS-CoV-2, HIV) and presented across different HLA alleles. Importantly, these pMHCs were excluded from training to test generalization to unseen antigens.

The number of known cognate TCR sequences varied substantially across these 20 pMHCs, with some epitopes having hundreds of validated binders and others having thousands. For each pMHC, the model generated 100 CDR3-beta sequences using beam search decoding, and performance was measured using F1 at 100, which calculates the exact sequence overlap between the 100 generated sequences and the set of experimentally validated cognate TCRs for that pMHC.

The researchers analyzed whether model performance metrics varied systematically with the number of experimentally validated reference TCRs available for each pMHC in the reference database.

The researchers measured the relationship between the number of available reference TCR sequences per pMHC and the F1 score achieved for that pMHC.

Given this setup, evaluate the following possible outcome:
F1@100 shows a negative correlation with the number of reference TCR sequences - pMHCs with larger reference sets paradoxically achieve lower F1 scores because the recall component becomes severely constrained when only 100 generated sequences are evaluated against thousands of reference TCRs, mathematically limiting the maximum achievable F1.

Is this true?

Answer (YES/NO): NO